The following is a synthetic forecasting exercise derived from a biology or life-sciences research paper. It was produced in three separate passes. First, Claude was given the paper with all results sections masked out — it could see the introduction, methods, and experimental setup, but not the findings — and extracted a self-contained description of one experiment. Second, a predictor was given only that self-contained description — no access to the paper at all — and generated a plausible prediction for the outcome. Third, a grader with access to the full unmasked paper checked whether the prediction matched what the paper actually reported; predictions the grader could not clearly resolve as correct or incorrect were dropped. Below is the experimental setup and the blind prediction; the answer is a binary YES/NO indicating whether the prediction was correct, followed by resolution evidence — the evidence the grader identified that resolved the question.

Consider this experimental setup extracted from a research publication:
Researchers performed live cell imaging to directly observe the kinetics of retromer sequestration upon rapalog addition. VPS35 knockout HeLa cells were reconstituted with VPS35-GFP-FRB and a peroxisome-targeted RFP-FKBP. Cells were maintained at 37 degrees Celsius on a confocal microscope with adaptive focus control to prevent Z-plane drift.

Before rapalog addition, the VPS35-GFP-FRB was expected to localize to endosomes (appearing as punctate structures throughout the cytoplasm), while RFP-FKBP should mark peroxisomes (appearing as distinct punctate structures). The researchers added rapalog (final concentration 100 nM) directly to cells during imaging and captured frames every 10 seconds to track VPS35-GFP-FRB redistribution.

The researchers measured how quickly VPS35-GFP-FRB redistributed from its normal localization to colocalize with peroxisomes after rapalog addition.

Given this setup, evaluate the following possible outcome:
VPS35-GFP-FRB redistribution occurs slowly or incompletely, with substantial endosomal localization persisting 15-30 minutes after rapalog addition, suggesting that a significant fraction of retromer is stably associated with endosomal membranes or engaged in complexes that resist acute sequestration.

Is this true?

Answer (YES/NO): NO